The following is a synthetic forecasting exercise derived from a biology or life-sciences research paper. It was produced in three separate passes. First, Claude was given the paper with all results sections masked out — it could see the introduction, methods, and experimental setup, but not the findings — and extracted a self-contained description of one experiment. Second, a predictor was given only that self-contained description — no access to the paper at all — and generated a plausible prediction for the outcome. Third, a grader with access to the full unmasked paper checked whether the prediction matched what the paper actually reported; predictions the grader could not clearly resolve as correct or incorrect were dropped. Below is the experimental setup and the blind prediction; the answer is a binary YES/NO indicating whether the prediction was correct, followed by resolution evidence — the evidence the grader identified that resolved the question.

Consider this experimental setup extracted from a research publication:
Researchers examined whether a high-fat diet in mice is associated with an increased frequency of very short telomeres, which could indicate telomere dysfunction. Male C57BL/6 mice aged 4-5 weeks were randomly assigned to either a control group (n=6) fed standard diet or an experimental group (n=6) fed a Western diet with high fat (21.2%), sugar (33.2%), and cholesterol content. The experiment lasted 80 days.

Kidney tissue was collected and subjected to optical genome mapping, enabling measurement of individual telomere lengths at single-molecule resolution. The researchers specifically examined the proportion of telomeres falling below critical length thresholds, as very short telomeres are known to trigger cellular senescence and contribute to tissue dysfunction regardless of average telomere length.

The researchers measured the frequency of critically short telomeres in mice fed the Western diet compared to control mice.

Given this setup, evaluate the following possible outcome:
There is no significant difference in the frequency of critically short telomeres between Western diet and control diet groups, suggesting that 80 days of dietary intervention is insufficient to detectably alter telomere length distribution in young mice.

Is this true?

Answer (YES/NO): YES